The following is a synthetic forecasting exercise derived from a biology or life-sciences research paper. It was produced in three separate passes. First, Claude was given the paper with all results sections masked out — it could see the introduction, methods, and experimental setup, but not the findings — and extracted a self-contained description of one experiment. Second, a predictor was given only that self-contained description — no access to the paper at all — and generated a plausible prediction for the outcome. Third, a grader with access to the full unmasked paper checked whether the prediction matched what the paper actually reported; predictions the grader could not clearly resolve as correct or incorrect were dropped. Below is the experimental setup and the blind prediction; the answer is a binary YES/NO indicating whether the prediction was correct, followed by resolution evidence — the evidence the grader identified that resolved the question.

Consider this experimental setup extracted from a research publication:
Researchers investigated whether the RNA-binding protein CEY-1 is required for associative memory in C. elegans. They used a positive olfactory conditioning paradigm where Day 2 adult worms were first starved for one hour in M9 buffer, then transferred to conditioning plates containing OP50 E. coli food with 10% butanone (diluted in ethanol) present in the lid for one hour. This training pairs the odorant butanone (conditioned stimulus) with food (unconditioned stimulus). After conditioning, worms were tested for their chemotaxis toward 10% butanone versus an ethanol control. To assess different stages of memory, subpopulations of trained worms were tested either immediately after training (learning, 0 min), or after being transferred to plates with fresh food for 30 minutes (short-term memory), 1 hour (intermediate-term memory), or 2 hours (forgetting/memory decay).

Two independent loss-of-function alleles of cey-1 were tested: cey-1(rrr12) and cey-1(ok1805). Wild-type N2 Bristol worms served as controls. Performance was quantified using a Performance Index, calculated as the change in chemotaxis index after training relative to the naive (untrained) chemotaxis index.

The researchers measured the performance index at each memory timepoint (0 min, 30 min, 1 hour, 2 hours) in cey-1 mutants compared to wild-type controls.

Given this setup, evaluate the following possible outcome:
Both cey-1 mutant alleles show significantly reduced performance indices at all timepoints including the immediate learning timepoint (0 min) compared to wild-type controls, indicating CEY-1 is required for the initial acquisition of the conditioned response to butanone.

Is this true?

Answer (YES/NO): YES